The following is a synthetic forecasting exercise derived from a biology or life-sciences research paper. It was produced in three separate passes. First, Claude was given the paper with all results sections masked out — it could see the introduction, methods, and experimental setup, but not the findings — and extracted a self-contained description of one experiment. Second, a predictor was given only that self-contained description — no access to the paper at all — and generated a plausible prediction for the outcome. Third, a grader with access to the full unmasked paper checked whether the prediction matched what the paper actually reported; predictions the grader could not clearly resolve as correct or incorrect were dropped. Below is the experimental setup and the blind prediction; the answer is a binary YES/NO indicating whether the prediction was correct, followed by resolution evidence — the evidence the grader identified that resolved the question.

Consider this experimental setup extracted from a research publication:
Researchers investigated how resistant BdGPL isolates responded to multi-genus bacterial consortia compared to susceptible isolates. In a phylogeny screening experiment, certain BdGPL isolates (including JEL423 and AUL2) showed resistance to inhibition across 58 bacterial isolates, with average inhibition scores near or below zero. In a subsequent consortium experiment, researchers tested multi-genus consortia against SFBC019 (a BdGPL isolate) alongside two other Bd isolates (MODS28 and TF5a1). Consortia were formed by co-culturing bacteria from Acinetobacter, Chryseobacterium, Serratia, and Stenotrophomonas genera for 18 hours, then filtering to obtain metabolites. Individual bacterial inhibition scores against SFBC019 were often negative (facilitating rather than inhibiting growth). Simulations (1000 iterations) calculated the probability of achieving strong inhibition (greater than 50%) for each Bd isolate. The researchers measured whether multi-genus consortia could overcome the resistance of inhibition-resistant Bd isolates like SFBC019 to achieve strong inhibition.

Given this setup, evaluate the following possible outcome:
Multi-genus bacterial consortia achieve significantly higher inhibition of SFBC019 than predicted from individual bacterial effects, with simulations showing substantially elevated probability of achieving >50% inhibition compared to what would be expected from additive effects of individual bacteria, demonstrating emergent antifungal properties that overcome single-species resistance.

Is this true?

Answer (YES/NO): NO